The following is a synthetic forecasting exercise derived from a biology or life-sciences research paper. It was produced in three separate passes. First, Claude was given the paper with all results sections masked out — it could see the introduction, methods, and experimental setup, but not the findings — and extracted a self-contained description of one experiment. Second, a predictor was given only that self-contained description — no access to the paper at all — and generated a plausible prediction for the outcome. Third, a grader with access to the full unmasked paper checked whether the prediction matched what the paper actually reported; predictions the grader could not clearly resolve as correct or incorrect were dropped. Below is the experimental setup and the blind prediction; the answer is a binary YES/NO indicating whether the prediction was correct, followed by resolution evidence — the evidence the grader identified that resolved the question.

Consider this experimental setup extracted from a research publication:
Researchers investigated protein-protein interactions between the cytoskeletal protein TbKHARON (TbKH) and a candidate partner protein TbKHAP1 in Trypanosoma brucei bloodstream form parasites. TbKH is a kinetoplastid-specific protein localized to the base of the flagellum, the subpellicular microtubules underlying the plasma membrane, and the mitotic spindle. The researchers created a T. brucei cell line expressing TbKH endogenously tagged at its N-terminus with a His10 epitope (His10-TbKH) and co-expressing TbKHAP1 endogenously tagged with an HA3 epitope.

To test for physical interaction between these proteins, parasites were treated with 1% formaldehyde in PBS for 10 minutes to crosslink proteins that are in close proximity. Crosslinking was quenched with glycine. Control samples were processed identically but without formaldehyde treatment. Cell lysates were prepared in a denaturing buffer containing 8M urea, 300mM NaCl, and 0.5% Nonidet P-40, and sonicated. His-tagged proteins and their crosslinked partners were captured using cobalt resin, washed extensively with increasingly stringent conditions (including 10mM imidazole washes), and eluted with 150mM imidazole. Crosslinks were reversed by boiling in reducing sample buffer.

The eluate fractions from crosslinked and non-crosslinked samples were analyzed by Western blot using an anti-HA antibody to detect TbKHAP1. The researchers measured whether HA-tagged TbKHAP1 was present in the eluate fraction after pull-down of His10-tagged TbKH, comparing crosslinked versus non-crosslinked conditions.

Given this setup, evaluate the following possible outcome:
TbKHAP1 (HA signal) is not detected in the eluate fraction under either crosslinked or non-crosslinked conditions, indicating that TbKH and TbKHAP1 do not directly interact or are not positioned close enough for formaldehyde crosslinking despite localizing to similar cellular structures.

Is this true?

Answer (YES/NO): NO